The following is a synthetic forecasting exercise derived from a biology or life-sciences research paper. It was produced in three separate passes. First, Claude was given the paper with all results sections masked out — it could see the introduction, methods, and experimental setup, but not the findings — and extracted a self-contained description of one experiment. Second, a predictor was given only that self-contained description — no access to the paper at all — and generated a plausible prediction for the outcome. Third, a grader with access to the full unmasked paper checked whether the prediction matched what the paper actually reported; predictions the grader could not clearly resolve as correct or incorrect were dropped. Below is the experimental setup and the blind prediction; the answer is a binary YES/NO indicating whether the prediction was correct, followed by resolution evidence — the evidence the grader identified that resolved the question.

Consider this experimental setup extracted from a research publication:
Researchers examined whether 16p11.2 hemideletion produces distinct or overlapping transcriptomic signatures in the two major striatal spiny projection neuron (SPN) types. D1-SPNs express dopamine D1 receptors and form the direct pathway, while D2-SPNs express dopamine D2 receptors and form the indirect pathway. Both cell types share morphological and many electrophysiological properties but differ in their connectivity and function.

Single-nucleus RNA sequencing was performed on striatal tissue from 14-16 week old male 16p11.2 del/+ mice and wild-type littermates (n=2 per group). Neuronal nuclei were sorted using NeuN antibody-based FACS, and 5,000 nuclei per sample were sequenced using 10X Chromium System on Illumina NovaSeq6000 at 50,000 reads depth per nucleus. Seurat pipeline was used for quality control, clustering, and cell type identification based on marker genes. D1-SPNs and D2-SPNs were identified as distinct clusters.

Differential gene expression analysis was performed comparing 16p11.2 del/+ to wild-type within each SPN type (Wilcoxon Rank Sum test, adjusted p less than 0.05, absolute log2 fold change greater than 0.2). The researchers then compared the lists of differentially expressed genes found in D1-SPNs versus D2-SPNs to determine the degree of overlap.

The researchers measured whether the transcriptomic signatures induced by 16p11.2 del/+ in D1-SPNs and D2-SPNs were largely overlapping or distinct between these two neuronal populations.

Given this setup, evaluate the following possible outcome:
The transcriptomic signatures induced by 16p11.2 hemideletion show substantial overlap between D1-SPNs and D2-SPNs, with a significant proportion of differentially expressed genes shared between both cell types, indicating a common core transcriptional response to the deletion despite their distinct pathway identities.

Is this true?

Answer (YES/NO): YES